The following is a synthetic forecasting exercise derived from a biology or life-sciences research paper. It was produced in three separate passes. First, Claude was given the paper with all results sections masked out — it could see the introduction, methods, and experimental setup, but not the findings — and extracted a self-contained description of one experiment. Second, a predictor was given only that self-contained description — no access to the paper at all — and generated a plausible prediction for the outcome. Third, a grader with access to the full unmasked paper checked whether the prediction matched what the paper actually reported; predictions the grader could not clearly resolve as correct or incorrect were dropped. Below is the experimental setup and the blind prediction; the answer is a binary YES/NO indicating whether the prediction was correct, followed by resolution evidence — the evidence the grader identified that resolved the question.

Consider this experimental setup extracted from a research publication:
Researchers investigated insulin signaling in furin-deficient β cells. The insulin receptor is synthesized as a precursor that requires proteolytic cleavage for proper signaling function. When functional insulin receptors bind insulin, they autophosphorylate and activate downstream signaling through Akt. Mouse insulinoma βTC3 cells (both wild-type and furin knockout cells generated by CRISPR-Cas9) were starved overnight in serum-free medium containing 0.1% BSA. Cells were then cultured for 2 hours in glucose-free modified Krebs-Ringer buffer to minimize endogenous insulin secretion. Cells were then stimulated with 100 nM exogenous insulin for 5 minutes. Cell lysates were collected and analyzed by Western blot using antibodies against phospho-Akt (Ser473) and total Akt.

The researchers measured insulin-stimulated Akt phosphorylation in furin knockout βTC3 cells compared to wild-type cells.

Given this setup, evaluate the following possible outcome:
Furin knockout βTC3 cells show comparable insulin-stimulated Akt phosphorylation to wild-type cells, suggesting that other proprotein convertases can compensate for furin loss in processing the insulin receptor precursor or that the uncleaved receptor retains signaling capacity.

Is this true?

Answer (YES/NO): NO